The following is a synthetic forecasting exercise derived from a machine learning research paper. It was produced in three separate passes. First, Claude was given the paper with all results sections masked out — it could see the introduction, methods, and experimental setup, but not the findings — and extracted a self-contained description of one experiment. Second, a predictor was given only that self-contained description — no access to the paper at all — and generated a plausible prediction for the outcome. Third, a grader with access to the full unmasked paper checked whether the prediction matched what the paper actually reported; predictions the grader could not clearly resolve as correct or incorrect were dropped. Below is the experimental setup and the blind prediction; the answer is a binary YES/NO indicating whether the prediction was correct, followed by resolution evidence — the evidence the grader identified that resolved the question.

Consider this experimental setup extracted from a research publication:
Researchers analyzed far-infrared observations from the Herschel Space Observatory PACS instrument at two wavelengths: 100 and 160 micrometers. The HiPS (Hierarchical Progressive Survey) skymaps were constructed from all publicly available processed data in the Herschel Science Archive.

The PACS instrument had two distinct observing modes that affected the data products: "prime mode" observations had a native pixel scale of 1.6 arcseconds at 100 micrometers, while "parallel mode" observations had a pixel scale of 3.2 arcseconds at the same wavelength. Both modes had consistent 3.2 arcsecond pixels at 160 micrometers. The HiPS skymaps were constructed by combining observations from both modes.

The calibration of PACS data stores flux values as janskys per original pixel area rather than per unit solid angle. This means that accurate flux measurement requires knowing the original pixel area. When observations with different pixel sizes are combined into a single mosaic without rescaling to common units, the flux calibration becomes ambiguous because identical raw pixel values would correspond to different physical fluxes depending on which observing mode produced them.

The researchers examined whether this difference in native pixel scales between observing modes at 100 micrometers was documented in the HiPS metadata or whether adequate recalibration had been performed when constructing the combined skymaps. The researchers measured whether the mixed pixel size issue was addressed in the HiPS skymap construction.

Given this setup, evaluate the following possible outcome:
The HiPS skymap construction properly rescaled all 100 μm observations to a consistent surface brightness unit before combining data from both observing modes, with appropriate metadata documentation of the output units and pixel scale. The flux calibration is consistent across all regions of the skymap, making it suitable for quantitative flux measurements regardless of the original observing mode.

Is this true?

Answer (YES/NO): NO